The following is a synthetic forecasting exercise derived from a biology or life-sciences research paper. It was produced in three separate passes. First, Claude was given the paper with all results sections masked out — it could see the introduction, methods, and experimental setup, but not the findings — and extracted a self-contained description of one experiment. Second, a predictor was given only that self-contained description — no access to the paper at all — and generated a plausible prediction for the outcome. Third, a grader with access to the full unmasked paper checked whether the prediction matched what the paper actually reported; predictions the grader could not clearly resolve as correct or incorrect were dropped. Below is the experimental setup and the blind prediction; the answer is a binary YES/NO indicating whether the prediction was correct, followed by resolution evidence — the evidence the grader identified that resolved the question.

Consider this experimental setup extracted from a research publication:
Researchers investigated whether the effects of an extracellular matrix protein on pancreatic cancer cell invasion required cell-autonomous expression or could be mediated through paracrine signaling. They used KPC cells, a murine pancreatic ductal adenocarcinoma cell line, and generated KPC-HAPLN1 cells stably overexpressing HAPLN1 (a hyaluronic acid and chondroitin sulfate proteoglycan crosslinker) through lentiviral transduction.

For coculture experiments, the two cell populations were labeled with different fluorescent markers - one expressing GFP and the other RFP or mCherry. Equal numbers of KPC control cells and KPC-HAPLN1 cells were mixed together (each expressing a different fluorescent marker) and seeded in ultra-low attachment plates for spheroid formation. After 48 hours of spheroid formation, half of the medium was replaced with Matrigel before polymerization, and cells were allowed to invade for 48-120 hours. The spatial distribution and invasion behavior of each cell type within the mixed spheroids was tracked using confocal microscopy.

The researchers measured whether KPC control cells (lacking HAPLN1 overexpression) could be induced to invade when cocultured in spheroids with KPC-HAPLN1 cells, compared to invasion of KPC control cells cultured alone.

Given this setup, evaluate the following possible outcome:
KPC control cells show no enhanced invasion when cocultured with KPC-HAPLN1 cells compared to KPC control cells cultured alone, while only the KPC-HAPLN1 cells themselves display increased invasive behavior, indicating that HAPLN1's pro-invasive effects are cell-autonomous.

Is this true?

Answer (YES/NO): NO